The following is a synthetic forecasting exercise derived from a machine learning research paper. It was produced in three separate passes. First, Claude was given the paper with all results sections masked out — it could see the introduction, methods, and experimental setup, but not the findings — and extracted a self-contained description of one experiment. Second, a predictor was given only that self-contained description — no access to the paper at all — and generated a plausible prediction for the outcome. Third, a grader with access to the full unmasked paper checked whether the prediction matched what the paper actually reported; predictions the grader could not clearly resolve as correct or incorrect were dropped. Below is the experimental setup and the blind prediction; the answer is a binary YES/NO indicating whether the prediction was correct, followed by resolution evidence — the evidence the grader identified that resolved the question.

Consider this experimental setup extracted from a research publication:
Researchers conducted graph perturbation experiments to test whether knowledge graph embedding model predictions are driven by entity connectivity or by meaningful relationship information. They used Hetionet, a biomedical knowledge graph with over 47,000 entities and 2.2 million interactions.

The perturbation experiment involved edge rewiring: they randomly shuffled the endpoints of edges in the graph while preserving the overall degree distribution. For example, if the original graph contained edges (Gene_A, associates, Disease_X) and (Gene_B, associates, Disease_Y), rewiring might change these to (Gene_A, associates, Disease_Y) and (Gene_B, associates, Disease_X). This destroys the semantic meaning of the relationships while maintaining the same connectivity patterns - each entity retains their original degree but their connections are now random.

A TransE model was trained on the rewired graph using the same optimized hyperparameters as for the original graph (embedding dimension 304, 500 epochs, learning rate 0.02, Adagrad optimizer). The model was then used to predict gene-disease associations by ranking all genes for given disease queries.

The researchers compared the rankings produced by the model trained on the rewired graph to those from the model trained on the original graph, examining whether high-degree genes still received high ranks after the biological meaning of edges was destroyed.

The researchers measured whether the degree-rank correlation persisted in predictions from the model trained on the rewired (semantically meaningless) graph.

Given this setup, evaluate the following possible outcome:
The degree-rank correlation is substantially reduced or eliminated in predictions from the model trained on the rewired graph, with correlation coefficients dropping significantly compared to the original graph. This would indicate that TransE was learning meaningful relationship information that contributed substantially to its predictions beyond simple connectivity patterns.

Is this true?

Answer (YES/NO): NO